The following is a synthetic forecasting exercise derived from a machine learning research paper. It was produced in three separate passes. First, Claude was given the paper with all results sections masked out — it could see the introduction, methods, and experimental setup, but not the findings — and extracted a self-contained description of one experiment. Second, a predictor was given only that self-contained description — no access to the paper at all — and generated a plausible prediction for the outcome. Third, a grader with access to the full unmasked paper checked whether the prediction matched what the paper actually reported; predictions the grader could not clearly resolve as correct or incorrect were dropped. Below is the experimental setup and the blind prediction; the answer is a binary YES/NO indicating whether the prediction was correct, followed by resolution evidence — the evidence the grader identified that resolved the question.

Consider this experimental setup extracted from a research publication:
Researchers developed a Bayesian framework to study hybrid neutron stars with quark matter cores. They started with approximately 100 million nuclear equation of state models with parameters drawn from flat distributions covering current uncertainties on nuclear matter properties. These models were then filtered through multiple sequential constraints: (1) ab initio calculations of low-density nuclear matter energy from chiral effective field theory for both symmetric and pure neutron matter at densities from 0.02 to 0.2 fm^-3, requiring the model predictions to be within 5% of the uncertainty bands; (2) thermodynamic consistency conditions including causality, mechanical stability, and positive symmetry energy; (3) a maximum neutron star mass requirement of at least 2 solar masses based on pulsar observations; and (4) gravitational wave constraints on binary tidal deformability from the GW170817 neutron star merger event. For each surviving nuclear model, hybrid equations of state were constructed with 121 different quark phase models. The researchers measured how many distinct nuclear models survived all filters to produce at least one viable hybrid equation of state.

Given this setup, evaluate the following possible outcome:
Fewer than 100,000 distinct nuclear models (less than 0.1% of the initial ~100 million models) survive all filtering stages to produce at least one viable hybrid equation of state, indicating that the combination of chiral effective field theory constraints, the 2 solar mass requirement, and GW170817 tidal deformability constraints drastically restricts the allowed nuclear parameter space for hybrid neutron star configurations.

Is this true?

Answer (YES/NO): YES